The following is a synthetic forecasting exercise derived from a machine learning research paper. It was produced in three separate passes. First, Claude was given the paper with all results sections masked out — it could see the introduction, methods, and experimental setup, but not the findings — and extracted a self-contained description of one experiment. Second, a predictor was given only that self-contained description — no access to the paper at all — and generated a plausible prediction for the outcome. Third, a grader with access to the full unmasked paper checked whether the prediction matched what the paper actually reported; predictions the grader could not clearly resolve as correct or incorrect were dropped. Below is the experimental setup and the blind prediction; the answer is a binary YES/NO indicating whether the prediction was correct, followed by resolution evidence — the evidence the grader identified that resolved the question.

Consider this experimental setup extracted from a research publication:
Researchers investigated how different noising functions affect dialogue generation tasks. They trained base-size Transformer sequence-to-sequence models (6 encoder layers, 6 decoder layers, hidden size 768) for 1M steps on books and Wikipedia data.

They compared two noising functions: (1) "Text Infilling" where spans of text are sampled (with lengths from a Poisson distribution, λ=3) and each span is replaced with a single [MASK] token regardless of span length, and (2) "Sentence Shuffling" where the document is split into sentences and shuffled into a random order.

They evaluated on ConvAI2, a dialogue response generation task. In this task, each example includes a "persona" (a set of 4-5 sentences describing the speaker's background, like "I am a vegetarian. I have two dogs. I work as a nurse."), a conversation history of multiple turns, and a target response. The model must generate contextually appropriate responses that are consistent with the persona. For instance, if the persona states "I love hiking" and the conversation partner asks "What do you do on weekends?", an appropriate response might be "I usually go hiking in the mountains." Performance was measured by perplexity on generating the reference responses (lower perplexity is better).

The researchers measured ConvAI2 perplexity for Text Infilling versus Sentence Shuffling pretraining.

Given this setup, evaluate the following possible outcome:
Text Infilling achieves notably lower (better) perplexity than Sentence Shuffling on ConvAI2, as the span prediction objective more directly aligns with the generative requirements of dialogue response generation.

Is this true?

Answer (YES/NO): YES